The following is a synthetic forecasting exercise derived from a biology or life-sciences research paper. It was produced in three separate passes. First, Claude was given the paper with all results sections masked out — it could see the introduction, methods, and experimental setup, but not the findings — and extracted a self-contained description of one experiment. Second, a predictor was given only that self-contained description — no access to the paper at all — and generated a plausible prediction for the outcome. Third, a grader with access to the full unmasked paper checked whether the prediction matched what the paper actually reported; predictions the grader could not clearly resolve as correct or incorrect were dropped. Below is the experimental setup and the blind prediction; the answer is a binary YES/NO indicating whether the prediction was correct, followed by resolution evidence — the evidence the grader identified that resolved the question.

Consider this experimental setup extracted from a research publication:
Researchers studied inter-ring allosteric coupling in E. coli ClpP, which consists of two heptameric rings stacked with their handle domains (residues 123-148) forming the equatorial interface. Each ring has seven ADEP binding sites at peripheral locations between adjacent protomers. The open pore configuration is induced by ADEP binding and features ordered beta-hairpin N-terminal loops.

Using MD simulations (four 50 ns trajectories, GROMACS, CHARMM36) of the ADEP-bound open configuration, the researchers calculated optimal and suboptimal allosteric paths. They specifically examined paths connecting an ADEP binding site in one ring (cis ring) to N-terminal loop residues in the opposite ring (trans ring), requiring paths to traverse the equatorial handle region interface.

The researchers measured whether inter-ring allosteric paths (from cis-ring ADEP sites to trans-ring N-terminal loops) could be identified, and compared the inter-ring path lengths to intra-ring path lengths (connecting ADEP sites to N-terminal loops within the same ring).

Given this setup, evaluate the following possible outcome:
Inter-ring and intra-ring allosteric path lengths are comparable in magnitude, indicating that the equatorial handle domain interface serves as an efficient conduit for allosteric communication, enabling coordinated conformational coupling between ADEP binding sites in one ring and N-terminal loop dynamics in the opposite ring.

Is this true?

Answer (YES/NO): NO